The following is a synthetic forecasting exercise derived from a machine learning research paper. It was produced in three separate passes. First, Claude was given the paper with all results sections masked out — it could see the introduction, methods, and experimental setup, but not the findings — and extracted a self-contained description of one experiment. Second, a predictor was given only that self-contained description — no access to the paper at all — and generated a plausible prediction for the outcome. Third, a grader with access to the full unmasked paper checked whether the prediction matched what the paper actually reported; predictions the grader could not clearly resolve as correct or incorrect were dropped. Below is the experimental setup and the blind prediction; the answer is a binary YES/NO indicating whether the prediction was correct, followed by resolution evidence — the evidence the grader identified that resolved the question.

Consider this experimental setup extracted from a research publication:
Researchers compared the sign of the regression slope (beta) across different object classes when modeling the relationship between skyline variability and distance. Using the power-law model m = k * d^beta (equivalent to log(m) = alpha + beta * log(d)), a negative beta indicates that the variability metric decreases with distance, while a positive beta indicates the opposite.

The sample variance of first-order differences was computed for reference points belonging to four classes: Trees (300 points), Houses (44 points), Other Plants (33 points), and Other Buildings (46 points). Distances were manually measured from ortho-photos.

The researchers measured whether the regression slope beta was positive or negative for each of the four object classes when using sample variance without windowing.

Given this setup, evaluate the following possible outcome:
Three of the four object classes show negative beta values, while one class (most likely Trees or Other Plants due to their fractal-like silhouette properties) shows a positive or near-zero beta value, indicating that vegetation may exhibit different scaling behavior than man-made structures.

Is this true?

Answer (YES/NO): NO